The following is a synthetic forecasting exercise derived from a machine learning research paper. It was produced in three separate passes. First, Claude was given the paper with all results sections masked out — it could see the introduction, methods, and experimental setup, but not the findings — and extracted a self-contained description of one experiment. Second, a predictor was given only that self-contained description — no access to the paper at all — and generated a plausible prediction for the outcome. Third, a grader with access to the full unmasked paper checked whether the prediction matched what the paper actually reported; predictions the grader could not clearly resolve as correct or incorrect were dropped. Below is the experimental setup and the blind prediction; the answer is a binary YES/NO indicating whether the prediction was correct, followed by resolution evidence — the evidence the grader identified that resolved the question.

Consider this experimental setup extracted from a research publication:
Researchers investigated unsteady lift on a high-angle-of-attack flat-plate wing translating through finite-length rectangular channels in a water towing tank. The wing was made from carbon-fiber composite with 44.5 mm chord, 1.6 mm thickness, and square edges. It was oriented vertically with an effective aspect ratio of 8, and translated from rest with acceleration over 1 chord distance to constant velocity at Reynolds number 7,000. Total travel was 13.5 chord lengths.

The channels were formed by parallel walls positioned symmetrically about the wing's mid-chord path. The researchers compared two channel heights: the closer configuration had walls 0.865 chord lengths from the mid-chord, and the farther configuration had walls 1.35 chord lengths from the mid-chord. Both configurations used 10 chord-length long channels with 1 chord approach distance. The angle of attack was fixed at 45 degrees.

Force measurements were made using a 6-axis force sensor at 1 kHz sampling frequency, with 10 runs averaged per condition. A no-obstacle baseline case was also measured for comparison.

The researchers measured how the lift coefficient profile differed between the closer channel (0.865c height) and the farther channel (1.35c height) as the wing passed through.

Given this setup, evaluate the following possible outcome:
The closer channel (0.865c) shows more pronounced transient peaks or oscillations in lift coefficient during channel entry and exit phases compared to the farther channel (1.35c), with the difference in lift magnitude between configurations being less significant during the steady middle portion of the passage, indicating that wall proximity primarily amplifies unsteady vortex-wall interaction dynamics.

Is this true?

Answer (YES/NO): NO